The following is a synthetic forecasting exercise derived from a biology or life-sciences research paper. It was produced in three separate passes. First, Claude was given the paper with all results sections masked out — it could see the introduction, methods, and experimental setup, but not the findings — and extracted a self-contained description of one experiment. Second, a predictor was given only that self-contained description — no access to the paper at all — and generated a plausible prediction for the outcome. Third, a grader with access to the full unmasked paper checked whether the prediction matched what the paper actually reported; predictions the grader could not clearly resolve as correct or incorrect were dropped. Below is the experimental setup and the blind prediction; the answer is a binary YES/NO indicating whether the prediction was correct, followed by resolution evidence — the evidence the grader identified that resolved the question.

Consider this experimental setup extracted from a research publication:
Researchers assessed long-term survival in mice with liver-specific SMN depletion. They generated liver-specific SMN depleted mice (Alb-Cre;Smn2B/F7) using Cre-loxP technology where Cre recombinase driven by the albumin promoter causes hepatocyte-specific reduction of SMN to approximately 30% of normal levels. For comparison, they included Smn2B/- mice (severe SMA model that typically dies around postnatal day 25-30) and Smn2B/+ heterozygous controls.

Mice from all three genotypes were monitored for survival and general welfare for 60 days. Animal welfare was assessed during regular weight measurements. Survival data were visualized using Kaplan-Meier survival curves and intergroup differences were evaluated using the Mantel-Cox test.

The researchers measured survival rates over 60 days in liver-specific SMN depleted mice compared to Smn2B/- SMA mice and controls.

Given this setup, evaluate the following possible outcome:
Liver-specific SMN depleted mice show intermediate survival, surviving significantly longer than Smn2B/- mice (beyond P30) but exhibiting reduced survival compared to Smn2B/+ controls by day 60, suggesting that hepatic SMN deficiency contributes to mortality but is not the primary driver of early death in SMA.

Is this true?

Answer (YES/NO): NO